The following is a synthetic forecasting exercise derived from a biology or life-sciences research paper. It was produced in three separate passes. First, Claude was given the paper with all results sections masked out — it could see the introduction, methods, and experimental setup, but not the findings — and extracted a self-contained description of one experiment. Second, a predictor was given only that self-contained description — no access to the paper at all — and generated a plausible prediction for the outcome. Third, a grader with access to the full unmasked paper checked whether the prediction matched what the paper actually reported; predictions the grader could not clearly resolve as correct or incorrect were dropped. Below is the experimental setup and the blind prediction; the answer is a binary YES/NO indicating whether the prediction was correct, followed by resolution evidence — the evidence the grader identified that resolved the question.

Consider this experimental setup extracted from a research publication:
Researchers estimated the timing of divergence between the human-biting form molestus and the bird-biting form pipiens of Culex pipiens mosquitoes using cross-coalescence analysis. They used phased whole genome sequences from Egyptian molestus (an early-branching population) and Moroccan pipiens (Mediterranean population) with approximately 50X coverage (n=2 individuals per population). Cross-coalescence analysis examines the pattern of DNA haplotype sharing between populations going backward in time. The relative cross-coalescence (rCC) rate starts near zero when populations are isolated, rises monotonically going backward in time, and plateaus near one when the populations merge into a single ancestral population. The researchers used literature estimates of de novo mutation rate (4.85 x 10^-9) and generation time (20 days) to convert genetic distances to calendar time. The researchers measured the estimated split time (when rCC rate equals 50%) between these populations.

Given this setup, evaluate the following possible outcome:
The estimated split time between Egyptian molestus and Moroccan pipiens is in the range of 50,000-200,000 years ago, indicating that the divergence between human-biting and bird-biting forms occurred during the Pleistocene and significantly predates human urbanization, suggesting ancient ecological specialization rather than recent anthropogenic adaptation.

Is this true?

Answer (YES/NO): NO